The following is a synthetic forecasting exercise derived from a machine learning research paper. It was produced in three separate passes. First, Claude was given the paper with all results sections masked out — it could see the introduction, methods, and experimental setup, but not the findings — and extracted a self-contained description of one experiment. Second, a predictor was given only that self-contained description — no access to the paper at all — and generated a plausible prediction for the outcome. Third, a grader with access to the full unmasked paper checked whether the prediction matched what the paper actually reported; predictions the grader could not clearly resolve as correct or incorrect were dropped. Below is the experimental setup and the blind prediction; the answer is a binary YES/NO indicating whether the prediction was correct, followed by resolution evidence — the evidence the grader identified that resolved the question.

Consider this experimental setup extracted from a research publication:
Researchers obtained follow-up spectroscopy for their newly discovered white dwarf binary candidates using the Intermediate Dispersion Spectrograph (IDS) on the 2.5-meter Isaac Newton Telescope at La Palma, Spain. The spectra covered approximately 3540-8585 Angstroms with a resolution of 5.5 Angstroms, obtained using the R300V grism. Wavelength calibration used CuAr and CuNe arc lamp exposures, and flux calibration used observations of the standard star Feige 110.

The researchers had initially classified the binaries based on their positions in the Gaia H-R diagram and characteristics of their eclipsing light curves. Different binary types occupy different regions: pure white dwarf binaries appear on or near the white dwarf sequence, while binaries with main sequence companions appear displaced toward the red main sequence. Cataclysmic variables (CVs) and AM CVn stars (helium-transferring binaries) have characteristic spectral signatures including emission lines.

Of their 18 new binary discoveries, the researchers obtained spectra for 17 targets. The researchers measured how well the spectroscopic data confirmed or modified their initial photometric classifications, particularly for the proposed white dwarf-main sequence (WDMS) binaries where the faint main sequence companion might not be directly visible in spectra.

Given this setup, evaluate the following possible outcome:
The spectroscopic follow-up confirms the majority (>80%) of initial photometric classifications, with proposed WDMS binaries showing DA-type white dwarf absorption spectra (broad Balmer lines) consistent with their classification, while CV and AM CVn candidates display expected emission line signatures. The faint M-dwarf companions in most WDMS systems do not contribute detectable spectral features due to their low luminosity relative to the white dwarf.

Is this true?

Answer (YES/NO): NO